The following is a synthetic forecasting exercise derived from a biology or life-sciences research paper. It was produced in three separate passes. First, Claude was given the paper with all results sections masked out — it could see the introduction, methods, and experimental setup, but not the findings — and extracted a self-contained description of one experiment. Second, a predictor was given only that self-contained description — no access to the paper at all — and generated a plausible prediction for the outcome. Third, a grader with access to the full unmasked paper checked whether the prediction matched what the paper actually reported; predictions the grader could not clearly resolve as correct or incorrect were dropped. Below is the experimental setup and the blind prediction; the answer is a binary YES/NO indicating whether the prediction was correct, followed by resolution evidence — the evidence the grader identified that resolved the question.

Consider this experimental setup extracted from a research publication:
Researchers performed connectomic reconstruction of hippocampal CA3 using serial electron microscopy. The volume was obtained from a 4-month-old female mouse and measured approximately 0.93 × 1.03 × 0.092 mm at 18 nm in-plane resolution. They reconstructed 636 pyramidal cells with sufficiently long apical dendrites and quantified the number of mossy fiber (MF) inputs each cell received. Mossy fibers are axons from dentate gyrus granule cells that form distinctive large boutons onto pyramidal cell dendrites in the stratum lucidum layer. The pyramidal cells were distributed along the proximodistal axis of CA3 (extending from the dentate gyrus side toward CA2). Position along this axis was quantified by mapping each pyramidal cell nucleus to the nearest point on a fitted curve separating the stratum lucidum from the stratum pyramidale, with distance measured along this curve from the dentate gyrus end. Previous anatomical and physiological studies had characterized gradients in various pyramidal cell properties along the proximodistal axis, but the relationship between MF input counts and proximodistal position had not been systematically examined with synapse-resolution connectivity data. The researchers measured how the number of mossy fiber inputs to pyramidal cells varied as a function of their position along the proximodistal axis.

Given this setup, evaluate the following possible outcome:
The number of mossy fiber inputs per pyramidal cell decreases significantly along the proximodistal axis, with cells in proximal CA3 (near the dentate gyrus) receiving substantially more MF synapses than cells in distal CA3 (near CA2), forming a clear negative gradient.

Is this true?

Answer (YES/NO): NO